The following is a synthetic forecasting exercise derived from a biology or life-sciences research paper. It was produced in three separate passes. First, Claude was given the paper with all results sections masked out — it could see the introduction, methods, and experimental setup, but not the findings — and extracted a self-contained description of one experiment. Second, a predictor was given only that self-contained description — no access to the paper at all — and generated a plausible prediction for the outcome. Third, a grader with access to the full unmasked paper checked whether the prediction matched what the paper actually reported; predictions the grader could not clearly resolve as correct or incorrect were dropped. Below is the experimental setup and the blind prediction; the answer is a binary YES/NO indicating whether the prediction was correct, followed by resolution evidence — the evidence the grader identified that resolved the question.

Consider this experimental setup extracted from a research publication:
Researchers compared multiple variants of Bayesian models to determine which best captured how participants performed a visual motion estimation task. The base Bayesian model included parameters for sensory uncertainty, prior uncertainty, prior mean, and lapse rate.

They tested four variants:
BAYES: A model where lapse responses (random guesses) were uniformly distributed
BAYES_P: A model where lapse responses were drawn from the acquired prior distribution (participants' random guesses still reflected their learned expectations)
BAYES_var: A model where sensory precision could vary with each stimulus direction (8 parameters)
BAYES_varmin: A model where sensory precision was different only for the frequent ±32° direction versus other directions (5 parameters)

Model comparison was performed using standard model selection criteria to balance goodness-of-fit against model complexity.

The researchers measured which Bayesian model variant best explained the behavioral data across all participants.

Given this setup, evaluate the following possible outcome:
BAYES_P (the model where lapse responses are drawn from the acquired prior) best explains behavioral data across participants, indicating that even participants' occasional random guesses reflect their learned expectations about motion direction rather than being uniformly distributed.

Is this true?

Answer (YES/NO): YES